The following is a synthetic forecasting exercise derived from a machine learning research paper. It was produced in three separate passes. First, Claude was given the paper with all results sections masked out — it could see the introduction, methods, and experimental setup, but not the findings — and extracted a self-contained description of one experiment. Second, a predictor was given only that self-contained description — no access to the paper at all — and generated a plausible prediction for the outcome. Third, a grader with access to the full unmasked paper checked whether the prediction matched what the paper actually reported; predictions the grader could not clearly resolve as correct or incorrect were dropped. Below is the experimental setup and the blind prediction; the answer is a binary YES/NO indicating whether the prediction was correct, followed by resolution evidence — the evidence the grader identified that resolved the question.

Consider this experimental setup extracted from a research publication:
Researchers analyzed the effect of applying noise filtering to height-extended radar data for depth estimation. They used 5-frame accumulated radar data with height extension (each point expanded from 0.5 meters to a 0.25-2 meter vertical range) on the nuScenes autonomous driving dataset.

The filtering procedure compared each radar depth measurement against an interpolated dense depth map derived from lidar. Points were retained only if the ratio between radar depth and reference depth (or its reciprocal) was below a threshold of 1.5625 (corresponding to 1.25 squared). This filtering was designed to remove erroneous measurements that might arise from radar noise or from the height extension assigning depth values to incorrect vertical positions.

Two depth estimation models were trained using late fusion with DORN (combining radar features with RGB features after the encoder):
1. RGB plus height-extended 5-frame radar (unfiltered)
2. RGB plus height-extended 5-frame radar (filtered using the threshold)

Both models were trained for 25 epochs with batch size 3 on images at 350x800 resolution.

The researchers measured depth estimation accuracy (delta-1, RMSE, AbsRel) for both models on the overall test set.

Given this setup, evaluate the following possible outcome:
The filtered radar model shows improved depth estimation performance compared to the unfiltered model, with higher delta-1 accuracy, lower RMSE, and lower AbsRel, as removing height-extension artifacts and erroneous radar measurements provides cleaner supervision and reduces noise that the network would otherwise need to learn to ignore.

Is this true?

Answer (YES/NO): NO